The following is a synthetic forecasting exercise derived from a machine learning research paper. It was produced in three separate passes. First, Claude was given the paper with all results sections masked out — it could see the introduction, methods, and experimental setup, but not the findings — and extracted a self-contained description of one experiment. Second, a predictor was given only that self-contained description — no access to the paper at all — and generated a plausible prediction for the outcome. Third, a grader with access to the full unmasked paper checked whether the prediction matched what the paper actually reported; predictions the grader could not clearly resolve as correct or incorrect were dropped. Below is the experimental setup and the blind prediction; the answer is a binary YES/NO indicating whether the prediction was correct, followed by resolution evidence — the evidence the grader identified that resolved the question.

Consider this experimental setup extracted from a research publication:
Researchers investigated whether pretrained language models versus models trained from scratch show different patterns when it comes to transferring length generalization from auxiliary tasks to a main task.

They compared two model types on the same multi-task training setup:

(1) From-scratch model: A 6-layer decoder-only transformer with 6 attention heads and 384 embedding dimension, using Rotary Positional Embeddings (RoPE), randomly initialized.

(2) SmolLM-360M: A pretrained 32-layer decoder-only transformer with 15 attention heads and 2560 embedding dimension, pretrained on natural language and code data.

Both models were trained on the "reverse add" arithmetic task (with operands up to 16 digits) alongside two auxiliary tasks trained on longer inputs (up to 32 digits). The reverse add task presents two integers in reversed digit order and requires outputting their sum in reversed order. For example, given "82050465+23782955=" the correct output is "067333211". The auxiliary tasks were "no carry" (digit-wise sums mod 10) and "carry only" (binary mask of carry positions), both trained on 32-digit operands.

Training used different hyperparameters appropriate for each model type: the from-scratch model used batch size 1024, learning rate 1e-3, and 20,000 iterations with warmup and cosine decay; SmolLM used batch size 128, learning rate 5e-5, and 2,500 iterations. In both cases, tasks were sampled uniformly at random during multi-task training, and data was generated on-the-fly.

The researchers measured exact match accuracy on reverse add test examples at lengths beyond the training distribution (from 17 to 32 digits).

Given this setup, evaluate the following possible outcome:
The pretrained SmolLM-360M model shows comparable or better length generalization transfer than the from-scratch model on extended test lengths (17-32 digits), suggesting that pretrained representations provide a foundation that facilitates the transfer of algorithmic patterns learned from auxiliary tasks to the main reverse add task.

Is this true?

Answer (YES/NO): YES